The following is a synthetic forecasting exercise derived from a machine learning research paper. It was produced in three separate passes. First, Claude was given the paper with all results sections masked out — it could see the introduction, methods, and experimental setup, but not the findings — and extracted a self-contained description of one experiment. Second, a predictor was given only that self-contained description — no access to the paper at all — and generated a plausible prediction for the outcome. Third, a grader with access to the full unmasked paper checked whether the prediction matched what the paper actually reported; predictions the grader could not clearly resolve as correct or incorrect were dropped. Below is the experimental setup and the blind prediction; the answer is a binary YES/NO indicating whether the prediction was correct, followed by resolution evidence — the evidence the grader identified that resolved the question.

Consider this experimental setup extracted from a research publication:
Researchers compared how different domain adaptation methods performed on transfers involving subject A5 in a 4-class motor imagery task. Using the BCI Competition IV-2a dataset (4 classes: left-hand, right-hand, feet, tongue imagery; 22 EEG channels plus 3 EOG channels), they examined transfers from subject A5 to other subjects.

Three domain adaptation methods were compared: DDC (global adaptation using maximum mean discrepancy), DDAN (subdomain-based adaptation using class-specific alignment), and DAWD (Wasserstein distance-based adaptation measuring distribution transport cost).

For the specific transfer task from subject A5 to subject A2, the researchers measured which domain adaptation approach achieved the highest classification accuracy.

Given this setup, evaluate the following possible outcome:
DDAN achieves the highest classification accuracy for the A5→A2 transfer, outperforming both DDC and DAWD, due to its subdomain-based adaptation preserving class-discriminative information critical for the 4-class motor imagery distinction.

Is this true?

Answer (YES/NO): NO